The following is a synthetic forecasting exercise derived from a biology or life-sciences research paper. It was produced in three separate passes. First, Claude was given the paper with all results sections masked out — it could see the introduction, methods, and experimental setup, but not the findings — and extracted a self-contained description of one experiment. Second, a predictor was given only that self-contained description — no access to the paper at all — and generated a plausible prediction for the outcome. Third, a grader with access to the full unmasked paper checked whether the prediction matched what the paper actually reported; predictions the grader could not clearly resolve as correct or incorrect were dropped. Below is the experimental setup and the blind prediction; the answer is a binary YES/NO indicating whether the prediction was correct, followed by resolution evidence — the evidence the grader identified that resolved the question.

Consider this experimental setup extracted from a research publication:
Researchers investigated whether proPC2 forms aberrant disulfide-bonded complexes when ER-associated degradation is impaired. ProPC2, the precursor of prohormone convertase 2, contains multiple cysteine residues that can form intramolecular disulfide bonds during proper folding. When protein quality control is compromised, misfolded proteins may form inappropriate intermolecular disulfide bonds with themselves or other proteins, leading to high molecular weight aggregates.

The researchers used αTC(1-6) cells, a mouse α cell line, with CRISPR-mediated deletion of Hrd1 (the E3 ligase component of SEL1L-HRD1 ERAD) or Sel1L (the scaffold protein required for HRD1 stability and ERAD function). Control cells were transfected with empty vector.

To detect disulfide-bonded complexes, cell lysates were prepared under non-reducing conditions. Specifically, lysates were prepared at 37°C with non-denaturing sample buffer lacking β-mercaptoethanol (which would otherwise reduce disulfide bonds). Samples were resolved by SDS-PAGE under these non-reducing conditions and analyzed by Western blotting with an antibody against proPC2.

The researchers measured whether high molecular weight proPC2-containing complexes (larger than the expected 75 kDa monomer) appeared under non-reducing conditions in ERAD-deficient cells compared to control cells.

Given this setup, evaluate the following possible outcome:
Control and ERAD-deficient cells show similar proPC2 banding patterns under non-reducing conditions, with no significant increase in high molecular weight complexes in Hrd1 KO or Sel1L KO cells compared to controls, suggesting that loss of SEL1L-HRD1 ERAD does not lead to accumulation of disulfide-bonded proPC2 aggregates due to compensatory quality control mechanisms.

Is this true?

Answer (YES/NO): NO